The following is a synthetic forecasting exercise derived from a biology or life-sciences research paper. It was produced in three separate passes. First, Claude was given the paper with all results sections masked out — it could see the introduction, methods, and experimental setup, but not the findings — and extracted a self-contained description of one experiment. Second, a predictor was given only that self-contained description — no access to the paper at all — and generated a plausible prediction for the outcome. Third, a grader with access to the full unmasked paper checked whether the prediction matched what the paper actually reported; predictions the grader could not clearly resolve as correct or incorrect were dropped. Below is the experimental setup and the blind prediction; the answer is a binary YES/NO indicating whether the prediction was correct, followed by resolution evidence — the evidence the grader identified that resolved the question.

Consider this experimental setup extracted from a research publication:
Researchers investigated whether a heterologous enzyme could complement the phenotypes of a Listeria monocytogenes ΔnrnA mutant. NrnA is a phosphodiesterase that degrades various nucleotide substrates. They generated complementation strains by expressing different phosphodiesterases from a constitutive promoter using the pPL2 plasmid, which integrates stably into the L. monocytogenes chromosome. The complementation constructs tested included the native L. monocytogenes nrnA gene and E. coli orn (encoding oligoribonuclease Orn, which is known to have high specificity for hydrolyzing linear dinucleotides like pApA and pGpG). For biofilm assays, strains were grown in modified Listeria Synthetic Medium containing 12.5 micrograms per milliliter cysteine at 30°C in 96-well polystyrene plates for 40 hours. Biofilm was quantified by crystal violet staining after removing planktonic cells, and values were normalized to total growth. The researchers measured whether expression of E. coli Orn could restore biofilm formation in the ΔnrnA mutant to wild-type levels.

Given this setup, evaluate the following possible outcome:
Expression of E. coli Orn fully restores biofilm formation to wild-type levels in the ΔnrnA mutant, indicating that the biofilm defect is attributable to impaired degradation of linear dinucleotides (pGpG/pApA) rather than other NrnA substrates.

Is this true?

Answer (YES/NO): YES